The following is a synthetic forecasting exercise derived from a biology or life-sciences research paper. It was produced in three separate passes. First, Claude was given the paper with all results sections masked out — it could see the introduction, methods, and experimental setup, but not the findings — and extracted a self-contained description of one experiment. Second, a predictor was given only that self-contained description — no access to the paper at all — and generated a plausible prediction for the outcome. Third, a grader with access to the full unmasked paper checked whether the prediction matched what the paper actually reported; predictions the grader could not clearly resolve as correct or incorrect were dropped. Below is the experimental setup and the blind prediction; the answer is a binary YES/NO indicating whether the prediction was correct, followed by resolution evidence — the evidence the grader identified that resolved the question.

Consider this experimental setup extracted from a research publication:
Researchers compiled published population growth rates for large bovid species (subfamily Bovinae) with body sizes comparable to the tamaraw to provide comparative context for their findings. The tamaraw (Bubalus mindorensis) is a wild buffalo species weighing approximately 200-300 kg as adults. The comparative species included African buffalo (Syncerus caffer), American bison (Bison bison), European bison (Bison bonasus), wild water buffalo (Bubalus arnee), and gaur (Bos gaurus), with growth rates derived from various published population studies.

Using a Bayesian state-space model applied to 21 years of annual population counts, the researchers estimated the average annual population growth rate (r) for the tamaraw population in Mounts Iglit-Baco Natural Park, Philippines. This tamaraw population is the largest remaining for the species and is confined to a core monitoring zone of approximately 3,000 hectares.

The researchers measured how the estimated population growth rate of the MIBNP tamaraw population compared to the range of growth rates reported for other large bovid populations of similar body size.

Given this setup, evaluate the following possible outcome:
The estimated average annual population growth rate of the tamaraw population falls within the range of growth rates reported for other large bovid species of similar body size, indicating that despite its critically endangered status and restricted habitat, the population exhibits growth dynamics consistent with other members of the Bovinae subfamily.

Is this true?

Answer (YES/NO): NO